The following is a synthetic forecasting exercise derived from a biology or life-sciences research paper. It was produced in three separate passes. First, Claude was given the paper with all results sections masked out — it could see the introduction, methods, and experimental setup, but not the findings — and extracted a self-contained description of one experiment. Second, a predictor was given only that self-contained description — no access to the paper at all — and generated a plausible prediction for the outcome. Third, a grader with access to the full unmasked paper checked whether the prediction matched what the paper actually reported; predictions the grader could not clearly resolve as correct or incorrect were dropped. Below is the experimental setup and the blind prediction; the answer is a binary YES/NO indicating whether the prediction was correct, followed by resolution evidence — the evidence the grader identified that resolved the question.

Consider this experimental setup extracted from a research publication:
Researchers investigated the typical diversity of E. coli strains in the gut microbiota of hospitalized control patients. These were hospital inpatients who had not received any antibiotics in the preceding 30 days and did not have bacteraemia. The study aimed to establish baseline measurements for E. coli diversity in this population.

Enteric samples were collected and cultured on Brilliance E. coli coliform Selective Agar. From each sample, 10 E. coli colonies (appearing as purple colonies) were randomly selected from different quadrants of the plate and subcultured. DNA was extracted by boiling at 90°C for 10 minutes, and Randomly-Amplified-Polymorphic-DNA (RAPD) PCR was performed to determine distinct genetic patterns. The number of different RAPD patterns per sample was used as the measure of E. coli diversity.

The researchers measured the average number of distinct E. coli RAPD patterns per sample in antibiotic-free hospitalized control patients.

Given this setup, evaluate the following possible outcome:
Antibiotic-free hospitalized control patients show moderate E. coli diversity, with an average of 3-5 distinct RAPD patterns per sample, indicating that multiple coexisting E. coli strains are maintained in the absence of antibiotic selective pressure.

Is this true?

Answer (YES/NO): NO